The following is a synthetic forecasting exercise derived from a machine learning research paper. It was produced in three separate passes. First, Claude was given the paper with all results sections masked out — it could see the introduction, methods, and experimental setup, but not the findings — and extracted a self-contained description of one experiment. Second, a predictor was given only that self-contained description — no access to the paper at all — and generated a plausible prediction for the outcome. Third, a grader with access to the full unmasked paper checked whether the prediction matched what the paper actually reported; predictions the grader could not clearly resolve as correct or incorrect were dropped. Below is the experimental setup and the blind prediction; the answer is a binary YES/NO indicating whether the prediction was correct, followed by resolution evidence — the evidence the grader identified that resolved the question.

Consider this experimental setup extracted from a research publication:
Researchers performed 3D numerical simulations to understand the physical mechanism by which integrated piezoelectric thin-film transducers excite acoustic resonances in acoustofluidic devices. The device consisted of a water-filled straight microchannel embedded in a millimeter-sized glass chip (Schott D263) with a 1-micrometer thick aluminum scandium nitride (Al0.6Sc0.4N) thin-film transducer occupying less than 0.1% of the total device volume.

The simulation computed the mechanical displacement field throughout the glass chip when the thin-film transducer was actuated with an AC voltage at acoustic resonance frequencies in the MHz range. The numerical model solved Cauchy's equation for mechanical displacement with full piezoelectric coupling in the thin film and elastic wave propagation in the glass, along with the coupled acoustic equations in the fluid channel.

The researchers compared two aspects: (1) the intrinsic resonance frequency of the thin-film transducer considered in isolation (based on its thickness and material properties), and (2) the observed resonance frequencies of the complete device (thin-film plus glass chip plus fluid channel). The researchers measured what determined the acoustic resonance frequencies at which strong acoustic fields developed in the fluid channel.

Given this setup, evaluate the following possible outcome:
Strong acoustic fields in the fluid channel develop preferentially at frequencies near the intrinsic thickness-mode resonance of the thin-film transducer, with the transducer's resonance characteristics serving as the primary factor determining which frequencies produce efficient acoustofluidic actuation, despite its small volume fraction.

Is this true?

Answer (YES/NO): NO